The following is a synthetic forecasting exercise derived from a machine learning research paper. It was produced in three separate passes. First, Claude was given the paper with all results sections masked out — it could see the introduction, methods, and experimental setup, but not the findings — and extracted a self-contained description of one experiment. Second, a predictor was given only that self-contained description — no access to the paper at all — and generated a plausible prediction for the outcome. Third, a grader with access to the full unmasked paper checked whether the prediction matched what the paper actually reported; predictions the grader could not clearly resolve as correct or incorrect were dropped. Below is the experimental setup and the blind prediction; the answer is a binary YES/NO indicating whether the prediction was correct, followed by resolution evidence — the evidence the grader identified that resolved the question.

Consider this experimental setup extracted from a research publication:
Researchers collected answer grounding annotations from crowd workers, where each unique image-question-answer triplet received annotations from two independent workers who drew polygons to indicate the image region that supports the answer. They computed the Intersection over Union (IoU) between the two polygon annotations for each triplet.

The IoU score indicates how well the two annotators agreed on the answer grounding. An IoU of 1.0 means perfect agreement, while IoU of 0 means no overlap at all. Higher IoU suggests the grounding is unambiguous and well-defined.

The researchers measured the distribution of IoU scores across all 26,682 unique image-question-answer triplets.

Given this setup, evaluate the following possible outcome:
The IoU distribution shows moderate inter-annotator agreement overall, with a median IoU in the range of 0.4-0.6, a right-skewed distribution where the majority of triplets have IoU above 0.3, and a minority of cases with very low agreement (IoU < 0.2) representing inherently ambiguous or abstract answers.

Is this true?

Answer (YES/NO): NO